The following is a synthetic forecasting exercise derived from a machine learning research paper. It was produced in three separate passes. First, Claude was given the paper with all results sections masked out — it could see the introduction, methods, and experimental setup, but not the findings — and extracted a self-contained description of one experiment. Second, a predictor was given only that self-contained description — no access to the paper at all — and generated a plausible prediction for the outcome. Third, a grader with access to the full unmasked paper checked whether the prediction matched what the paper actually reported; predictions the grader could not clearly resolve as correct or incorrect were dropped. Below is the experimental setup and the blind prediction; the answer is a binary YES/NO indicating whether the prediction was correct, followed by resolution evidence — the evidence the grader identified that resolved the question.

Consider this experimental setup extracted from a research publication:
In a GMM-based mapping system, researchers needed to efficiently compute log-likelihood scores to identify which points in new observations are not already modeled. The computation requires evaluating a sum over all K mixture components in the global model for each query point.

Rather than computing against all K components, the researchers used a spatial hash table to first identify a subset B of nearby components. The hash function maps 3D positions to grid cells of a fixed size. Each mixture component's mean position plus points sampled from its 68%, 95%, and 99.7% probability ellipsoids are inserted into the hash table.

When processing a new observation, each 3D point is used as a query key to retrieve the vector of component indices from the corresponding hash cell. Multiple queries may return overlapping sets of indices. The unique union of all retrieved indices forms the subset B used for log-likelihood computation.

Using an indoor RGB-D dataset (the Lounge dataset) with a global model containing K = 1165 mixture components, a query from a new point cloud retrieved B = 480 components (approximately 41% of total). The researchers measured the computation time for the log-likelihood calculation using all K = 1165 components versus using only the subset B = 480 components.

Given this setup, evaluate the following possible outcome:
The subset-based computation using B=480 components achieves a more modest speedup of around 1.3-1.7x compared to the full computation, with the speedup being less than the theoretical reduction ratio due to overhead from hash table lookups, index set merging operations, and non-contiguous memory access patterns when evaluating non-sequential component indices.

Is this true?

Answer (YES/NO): YES